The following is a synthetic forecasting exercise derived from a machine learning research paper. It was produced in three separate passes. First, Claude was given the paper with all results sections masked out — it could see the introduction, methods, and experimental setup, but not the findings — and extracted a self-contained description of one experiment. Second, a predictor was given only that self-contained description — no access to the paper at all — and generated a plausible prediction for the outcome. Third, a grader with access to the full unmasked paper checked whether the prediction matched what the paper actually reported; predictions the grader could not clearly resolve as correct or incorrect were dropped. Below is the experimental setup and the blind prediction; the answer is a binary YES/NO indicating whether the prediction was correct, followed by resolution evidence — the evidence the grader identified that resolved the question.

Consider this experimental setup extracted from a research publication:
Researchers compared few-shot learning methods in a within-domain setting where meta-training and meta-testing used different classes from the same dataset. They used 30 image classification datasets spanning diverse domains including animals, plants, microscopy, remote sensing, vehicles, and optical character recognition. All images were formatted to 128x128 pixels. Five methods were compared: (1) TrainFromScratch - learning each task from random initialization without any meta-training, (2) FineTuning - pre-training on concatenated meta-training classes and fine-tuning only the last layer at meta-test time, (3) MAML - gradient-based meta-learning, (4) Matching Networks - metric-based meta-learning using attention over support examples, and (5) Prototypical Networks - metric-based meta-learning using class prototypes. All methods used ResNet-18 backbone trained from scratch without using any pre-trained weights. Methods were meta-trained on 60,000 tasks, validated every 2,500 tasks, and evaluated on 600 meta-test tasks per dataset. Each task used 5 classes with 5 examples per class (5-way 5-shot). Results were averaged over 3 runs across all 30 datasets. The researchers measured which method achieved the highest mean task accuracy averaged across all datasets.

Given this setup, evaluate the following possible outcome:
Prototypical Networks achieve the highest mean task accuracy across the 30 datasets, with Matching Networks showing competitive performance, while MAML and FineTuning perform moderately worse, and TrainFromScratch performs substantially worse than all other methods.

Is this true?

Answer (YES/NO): NO